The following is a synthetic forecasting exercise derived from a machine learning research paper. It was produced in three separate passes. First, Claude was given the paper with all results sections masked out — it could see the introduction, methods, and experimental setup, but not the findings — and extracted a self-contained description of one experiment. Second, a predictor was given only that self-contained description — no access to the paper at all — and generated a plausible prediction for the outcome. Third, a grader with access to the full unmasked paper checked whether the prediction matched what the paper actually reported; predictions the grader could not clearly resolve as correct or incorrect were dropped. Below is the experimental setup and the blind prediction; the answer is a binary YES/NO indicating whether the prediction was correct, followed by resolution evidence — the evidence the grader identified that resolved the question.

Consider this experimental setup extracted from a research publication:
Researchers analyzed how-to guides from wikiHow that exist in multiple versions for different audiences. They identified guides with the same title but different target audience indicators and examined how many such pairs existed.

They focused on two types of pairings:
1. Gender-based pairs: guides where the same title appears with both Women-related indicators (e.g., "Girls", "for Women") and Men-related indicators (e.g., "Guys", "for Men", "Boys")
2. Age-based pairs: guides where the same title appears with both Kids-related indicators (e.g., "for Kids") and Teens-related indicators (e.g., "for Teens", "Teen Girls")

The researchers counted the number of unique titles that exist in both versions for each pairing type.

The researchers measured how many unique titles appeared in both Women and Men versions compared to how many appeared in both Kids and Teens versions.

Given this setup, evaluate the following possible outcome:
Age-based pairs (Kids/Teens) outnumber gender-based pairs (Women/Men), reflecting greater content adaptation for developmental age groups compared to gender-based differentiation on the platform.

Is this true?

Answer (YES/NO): NO